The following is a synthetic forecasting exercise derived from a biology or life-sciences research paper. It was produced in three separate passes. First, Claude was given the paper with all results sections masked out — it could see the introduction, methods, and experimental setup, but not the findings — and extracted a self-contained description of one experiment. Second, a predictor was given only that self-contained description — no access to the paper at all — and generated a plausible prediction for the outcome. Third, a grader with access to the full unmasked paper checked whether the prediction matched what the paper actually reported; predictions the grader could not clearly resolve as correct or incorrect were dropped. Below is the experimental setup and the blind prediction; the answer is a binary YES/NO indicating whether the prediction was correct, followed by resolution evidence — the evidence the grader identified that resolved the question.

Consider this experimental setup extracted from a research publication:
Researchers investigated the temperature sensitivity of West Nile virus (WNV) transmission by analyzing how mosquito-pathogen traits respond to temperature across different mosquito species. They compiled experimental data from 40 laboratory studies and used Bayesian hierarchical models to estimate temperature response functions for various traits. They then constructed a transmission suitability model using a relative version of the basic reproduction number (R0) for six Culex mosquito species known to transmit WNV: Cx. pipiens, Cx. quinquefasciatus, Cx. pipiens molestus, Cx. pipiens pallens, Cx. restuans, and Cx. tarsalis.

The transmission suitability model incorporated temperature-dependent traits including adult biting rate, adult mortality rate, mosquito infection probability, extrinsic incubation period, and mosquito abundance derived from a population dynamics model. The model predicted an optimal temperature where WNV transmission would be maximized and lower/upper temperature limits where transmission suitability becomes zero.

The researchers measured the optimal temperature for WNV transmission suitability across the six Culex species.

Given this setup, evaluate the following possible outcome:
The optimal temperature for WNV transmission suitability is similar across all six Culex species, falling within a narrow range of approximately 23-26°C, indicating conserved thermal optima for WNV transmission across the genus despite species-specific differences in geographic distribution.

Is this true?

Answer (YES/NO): YES